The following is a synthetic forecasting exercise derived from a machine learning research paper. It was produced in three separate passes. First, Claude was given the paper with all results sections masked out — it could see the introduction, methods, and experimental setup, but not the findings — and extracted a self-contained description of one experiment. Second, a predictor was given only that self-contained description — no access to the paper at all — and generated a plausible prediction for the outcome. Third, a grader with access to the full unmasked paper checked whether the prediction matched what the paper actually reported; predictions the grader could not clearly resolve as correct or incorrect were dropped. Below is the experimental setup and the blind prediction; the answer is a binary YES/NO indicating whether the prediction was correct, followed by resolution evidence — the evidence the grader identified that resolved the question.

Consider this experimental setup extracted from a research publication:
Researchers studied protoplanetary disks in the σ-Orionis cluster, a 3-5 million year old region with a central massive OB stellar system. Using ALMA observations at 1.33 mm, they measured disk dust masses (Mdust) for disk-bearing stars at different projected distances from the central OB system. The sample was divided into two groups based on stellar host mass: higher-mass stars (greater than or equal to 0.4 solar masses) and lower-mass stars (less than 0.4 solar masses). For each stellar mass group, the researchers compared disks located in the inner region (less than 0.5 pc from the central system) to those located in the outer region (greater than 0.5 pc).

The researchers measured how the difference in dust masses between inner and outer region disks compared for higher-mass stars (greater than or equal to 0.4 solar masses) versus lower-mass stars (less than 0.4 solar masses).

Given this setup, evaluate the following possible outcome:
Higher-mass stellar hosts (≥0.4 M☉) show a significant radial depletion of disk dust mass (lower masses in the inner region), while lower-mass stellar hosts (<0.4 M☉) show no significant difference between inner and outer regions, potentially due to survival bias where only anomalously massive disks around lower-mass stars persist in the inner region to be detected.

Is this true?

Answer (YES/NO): YES